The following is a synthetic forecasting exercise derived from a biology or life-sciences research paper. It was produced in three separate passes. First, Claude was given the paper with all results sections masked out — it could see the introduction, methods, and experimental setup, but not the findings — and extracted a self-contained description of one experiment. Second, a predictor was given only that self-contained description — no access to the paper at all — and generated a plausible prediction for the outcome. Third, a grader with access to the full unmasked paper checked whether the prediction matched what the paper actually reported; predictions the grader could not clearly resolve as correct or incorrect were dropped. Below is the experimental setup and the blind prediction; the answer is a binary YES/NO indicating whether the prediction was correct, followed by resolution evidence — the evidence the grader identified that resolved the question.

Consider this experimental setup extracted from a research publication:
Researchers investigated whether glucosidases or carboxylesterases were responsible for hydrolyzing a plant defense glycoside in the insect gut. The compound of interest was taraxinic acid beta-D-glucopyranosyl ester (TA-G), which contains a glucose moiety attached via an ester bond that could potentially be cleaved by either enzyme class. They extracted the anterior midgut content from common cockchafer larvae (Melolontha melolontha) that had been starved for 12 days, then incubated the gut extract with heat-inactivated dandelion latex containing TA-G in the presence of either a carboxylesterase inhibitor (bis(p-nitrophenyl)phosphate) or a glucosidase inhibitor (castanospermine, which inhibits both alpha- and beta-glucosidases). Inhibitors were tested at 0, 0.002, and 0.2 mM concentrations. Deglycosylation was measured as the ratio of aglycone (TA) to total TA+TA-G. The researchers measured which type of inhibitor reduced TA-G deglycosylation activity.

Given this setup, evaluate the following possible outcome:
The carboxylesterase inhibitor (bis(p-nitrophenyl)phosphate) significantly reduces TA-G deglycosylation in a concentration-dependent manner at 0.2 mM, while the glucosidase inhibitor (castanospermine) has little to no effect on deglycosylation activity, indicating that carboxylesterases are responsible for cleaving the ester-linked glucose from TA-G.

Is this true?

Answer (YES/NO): NO